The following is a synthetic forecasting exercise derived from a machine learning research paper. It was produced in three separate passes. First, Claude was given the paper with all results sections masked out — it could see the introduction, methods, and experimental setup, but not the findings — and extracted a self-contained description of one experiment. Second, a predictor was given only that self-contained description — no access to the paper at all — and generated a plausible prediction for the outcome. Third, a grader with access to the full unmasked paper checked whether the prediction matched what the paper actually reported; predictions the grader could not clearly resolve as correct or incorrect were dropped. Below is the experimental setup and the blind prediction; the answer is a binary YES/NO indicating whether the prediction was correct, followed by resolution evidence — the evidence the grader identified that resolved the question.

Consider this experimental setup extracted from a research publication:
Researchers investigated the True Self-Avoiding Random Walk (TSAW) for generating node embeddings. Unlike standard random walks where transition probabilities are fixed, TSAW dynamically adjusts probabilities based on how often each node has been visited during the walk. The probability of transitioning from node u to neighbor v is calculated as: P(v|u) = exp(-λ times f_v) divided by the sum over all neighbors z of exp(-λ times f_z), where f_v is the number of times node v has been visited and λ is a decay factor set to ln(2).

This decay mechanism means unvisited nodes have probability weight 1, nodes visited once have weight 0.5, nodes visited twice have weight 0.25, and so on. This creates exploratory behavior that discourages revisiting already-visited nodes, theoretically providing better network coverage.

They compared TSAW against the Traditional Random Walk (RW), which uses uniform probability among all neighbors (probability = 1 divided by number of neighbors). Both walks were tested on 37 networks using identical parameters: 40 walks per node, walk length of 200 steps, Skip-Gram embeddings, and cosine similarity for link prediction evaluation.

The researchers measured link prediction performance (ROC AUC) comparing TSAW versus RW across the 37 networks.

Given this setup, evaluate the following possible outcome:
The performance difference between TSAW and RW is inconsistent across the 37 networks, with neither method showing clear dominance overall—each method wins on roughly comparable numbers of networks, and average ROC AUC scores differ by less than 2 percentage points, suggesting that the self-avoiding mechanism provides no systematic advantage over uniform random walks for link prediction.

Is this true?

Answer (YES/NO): YES